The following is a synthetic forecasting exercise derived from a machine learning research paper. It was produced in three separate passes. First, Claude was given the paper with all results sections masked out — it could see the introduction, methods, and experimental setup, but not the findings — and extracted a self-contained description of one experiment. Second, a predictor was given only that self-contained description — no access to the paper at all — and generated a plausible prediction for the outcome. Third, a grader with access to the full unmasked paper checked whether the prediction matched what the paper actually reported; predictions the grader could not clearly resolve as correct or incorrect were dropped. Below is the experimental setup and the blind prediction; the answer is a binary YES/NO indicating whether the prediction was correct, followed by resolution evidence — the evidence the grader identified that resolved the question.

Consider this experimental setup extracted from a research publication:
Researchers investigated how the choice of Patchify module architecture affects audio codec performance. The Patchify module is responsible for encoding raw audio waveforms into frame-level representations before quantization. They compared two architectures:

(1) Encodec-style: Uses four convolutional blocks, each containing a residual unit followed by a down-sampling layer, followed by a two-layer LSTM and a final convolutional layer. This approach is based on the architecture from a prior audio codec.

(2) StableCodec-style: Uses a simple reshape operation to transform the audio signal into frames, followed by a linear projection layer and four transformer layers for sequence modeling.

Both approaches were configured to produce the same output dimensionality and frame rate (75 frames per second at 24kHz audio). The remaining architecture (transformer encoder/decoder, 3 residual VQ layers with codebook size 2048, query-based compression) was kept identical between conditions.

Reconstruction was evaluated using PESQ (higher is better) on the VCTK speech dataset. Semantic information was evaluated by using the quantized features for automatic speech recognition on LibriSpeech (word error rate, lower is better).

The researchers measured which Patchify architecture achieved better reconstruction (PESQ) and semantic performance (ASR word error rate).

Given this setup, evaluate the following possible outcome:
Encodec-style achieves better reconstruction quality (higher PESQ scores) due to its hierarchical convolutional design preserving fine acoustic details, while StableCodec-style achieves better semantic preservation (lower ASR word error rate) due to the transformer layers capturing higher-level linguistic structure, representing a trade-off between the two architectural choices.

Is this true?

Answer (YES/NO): NO